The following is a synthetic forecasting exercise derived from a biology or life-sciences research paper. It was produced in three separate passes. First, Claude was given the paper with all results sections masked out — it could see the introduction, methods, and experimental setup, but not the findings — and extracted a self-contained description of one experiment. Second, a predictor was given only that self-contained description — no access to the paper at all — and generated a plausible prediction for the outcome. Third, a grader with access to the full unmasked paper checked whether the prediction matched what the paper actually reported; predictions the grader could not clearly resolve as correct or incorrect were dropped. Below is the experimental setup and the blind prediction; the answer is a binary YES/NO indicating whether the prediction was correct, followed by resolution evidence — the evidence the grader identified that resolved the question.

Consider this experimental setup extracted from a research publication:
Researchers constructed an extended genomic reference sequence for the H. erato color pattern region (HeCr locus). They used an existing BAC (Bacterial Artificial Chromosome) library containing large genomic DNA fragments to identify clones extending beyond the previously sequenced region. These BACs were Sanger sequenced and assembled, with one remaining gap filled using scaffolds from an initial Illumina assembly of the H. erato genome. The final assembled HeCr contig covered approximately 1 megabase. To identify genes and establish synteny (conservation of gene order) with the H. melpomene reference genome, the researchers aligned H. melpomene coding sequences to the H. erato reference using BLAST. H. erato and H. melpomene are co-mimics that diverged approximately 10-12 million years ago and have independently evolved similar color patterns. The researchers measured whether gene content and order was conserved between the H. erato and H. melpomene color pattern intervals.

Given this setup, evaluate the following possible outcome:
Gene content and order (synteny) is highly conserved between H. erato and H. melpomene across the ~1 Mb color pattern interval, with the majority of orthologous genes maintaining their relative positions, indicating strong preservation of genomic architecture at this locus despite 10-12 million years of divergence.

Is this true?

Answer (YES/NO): YES